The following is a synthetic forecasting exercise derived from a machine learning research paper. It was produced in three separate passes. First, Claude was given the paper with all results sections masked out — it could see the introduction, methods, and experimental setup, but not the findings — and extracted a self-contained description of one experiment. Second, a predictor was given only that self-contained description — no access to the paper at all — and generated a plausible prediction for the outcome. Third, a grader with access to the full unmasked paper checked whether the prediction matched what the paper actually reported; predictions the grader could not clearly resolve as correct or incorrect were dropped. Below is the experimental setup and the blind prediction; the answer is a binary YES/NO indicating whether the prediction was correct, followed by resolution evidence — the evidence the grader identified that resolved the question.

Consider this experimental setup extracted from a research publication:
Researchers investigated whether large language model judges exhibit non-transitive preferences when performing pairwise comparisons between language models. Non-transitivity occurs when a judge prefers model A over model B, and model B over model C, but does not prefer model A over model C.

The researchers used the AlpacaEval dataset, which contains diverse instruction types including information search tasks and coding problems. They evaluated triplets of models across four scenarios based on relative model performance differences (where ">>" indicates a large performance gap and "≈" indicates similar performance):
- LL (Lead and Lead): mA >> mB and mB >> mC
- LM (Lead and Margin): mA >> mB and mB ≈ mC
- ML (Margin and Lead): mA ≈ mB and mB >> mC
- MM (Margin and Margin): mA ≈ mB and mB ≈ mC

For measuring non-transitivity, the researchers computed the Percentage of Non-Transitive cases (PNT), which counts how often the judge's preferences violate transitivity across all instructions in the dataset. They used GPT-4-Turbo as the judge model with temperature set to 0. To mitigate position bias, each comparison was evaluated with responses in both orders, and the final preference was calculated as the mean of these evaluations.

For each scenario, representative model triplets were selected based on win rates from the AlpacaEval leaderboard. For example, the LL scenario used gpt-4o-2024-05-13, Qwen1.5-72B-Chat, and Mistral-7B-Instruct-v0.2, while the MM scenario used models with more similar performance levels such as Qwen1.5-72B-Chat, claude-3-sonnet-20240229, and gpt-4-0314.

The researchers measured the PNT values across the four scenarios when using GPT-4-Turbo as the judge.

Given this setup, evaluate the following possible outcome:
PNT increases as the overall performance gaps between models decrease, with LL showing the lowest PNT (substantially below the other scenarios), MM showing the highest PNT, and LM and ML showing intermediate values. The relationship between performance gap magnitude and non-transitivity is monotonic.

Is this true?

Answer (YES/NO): NO